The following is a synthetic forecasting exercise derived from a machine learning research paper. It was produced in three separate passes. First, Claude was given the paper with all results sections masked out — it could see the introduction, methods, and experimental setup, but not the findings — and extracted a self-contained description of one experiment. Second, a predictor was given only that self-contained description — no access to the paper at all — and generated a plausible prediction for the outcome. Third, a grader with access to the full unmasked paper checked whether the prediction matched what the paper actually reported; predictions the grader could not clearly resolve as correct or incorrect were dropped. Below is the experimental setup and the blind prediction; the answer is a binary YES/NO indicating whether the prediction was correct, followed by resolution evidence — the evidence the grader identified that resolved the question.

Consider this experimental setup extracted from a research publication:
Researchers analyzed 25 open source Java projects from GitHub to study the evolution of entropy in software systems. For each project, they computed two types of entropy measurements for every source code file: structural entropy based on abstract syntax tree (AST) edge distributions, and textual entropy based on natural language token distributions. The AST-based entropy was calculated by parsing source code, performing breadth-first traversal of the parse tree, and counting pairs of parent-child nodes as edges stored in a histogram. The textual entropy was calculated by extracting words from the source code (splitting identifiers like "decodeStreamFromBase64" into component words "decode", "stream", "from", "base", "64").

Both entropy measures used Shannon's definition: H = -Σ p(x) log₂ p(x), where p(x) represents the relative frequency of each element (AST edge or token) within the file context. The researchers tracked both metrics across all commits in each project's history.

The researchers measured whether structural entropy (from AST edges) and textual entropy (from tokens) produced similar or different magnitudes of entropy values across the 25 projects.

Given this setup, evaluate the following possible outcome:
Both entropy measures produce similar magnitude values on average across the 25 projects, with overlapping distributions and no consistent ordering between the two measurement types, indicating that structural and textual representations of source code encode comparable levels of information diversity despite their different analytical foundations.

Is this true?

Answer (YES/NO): NO